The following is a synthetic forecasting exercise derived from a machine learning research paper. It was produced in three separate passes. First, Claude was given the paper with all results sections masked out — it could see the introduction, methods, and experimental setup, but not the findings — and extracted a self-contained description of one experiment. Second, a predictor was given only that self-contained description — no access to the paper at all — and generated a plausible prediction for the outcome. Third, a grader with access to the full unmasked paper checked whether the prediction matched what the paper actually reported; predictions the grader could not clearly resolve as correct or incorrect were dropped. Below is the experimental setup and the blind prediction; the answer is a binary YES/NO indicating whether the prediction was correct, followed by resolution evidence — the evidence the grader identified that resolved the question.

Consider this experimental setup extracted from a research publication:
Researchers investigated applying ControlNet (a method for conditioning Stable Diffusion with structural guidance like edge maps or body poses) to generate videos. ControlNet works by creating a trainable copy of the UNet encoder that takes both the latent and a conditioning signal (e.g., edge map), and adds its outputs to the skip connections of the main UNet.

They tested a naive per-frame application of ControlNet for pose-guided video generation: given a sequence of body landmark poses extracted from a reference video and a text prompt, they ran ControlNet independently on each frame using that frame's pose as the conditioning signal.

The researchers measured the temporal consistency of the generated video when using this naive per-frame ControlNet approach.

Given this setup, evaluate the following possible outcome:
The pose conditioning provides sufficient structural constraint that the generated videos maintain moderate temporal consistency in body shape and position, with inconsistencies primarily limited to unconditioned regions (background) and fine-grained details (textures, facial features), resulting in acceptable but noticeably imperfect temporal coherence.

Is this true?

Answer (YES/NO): NO